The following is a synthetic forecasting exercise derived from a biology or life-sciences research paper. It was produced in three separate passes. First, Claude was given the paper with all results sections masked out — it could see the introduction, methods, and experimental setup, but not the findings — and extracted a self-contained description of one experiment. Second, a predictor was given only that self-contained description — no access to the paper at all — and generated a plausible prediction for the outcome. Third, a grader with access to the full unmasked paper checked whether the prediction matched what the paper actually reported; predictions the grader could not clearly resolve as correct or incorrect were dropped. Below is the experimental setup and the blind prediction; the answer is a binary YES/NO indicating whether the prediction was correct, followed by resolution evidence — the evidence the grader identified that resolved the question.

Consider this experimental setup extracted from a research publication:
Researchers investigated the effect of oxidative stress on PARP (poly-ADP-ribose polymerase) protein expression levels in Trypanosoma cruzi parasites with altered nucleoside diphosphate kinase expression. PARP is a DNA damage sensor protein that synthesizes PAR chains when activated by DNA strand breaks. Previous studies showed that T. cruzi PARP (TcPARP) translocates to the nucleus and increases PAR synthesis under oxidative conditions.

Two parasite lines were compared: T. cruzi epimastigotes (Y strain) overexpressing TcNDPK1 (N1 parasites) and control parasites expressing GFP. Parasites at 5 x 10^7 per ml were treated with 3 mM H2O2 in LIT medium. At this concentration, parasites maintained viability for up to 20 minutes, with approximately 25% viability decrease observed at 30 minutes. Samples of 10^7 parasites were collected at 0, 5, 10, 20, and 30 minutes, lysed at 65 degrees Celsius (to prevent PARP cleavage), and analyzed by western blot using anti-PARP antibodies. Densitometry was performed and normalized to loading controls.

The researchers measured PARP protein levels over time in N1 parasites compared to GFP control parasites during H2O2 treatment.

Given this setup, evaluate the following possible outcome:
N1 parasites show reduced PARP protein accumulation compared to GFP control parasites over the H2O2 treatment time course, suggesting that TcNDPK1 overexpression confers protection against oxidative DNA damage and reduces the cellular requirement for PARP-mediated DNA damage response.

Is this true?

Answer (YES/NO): NO